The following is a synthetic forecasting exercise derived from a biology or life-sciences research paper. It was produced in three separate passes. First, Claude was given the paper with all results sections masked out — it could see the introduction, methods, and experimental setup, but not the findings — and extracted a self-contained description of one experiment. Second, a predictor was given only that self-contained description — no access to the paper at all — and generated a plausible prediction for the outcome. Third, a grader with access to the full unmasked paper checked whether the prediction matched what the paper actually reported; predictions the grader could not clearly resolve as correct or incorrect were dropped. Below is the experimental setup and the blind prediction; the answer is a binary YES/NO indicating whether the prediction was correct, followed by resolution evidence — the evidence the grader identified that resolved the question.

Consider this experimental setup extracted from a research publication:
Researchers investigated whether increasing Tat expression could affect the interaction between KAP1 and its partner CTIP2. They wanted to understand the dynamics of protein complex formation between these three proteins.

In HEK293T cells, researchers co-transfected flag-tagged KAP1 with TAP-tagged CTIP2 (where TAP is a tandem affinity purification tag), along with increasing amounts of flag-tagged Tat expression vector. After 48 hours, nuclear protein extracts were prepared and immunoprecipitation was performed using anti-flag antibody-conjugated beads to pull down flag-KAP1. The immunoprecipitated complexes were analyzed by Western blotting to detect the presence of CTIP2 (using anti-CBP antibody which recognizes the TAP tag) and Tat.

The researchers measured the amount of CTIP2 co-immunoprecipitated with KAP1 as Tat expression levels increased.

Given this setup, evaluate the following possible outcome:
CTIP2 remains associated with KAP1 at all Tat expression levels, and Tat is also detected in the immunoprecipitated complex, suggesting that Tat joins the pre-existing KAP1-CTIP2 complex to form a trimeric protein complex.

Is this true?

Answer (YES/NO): NO